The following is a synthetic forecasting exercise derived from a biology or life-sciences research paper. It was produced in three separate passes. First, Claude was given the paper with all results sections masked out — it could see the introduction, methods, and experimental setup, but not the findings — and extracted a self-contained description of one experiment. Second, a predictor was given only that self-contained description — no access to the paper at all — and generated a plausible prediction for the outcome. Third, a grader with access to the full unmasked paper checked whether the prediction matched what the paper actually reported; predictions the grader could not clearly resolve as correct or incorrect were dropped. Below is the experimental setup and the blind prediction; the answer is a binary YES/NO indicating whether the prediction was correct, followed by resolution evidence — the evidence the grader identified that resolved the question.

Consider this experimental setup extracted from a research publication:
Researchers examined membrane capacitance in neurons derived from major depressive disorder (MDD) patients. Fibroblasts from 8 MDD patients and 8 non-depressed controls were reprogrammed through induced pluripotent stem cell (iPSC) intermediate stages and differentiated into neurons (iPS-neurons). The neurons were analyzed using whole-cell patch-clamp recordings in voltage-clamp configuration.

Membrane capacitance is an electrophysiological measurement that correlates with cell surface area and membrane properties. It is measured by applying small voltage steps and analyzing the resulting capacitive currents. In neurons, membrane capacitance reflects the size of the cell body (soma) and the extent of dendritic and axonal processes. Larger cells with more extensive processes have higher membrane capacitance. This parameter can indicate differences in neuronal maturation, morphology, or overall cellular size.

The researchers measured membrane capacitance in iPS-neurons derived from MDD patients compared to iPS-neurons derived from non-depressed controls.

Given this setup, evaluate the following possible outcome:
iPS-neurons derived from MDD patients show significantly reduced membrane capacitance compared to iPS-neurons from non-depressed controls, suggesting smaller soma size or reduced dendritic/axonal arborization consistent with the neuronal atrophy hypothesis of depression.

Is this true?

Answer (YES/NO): YES